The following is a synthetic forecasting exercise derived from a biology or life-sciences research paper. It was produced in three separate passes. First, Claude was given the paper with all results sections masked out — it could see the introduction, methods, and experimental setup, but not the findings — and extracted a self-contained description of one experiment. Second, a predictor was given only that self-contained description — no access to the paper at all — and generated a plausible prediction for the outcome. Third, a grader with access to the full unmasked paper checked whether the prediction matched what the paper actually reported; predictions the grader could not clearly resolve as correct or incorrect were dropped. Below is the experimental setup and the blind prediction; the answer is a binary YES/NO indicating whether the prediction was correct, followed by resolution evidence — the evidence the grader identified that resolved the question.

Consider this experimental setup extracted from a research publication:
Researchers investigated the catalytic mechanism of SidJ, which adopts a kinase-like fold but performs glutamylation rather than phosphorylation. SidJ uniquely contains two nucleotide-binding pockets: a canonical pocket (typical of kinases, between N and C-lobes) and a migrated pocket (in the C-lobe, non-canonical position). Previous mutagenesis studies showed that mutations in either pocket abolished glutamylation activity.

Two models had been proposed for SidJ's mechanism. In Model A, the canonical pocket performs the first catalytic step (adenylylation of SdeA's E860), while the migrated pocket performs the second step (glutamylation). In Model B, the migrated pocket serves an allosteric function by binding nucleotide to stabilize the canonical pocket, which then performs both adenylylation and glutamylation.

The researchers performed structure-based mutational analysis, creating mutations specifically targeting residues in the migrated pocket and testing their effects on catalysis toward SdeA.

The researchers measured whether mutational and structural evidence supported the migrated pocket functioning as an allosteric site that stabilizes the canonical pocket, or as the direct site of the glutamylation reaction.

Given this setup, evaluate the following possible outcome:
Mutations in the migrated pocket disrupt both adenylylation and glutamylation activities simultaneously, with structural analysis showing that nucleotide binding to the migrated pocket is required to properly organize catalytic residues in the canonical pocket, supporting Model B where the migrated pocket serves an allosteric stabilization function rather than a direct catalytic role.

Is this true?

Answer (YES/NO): NO